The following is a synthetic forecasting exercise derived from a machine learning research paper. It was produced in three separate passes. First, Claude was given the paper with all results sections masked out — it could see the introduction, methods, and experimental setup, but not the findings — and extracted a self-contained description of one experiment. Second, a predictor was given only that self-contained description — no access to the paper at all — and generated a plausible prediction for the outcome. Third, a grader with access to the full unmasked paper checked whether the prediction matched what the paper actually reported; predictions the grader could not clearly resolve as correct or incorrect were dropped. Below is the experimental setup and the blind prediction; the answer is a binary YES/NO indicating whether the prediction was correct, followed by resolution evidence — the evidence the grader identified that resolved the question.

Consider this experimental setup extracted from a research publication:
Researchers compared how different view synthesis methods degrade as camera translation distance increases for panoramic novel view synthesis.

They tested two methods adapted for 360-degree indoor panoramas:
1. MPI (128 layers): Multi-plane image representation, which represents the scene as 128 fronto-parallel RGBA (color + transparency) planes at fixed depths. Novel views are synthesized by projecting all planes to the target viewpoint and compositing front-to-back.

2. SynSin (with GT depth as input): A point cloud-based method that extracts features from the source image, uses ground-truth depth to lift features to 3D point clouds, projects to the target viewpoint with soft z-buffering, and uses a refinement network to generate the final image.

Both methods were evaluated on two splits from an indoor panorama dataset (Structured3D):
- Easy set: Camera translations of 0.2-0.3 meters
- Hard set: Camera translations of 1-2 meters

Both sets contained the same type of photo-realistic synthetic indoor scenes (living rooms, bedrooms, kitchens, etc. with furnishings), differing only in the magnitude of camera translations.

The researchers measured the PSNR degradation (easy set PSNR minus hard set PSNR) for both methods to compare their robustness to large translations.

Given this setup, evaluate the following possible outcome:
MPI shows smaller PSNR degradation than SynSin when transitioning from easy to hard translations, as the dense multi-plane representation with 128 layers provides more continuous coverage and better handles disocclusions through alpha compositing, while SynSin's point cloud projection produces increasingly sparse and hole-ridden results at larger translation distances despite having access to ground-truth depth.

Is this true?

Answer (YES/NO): NO